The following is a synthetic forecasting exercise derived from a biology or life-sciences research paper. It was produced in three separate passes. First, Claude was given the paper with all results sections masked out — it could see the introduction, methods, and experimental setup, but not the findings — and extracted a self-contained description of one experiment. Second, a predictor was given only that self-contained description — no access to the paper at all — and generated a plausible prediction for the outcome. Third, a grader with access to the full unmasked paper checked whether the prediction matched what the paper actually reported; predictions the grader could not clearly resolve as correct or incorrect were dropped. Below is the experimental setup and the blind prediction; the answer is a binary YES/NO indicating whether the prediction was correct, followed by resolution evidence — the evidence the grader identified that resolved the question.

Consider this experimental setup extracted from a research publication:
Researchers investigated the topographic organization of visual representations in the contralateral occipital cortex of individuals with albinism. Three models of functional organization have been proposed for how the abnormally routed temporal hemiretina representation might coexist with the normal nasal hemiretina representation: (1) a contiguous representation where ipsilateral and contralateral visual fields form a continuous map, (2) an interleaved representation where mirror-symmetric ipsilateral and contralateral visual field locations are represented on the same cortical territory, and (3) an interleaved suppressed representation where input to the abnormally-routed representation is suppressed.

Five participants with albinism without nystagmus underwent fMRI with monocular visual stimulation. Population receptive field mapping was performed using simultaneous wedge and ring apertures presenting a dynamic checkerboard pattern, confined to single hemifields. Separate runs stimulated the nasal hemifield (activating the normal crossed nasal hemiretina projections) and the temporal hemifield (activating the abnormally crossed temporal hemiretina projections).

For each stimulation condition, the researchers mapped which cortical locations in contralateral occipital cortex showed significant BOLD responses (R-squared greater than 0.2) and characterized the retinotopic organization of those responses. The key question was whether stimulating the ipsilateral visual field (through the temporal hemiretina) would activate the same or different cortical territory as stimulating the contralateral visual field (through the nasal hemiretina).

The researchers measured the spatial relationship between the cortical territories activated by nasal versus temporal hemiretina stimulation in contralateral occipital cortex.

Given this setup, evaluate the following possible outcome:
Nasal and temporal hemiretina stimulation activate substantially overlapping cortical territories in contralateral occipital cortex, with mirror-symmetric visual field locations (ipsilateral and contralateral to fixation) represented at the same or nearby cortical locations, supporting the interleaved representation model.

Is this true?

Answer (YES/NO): YES